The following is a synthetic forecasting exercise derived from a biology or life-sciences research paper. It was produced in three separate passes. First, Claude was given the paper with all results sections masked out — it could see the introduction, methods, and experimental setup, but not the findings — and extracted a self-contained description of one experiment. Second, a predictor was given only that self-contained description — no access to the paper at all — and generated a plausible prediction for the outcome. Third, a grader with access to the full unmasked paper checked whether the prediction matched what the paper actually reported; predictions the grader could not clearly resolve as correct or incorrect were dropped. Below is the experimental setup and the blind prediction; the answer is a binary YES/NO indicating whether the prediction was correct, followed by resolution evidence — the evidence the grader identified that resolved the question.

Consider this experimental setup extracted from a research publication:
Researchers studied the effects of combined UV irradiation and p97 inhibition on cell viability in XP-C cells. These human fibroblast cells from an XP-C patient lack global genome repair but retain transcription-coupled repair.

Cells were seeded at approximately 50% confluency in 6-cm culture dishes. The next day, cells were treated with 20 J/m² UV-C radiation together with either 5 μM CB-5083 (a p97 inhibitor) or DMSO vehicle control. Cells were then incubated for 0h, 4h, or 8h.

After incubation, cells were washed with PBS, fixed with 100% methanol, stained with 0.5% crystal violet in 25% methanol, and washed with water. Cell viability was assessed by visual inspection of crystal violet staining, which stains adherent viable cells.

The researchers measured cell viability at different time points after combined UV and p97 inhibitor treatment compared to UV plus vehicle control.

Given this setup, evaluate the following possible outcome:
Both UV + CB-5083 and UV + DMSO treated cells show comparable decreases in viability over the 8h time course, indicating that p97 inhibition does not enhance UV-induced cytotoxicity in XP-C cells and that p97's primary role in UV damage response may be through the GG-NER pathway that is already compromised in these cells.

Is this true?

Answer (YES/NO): NO